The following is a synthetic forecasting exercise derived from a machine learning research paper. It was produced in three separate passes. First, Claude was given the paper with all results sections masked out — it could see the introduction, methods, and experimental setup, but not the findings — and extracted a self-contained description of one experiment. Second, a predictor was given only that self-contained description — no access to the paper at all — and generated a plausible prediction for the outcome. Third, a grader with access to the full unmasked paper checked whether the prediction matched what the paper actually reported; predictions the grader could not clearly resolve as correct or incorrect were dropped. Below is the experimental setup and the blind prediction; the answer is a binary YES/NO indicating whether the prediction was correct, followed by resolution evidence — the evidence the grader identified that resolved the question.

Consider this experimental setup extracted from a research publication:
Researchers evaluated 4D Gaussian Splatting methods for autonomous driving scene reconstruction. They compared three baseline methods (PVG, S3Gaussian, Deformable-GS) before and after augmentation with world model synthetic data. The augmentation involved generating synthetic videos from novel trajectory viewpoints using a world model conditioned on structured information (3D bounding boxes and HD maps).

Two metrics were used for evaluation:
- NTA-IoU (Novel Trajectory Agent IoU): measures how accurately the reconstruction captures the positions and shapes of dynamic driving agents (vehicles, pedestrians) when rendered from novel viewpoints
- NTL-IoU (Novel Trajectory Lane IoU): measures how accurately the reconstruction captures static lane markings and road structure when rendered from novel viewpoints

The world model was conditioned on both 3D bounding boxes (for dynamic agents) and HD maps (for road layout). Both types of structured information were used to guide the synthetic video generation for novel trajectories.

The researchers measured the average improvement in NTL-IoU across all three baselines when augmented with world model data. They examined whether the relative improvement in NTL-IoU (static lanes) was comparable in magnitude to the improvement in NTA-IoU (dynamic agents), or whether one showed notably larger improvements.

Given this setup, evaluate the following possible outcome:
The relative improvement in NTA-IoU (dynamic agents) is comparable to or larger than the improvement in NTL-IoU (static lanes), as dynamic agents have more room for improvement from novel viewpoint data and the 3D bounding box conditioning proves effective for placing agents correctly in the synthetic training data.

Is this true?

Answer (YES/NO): YES